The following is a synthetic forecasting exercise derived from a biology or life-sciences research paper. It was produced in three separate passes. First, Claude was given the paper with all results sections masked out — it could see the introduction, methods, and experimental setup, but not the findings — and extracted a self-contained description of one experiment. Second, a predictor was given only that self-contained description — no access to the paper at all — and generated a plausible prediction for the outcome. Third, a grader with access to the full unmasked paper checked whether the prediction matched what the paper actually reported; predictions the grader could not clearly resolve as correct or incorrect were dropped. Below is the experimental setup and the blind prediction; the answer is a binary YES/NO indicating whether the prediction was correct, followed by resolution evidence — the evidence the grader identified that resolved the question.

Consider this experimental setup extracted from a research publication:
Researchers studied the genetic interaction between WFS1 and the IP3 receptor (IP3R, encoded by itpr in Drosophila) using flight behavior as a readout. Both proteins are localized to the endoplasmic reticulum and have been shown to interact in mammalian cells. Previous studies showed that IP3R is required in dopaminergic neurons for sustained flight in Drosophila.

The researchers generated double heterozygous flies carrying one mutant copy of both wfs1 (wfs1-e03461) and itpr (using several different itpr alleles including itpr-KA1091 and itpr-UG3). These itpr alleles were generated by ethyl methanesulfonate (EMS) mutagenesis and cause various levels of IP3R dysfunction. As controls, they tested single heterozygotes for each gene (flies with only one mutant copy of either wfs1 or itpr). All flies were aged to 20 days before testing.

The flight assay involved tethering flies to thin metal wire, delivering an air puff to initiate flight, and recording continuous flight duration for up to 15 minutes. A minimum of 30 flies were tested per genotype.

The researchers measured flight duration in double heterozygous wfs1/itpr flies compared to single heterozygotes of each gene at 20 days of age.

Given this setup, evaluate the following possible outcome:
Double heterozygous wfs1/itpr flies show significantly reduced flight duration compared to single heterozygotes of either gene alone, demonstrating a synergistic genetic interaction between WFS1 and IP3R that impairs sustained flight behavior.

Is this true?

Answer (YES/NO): YES